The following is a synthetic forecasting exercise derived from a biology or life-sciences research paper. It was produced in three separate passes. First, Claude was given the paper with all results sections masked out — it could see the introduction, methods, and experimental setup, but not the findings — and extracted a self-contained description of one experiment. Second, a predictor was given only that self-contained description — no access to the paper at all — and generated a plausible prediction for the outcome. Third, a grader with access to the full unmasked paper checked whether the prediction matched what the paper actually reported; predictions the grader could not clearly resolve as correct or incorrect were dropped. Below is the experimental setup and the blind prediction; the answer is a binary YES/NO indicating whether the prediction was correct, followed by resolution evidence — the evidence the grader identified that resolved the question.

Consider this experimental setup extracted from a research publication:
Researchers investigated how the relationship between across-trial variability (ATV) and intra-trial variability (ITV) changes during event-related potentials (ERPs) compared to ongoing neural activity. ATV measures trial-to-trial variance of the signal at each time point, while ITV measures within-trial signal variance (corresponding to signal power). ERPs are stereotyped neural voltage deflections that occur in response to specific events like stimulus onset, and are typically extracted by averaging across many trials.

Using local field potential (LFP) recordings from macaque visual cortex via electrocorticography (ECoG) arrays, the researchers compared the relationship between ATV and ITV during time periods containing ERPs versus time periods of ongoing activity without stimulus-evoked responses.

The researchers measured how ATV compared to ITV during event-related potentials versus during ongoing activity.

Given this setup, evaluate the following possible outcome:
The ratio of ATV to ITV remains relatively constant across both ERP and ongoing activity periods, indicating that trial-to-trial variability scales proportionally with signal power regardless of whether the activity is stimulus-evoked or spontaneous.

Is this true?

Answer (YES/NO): NO